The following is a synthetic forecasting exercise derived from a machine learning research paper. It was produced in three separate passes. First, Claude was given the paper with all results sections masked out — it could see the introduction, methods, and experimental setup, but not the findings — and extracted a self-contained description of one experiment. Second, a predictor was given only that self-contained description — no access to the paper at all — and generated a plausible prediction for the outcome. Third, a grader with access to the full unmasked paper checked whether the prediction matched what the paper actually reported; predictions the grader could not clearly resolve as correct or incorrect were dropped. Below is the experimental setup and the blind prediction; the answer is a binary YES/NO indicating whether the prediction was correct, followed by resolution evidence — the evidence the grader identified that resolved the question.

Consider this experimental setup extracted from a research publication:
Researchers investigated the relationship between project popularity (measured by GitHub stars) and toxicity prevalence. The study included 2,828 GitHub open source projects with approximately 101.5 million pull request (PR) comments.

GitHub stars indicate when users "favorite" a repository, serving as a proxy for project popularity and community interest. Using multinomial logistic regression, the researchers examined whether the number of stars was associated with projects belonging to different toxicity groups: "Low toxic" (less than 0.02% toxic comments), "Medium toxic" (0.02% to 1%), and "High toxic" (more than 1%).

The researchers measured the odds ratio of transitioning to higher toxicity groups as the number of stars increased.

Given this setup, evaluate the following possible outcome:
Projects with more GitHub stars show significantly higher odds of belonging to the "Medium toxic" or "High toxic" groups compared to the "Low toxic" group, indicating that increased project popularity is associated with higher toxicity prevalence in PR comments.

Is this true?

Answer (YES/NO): YES